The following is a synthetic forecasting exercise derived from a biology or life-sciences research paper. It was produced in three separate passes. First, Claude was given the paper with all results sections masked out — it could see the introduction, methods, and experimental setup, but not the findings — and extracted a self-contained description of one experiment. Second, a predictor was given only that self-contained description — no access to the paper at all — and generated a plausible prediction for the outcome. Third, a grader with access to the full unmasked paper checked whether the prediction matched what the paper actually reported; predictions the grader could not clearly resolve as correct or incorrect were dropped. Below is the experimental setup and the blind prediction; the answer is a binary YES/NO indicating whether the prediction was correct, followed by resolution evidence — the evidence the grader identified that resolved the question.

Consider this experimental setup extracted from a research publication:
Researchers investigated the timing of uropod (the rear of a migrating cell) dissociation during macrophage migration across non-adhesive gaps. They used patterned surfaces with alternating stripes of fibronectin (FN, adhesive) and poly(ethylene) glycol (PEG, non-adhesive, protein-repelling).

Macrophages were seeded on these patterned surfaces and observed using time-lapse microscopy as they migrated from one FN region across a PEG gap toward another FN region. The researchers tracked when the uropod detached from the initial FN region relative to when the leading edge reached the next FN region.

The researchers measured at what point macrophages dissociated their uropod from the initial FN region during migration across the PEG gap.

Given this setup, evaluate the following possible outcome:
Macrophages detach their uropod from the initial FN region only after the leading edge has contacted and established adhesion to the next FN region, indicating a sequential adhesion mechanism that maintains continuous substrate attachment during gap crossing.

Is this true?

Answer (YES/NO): YES